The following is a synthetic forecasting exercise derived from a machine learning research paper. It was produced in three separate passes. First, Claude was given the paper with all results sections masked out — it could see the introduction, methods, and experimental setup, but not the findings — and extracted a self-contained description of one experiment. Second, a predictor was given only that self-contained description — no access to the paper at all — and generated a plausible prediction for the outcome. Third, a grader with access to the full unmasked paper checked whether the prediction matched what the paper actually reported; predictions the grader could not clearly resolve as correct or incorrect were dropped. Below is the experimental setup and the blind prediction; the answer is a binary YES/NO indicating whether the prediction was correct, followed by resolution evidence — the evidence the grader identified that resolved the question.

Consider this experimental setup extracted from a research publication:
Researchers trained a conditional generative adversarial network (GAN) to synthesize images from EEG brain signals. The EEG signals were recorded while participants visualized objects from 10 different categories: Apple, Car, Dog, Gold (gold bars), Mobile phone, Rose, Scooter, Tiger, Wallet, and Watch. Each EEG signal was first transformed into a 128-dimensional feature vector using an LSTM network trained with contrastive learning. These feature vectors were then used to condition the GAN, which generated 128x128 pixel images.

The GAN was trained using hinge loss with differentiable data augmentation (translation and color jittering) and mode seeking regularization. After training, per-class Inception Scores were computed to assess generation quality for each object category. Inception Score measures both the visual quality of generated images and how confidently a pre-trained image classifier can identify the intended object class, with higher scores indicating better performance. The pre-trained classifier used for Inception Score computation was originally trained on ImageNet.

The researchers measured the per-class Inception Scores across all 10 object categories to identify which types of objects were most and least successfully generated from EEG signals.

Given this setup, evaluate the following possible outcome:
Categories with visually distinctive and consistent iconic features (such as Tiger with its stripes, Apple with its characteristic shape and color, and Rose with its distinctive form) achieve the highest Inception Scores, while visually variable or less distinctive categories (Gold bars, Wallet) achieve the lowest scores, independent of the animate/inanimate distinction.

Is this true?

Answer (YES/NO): NO